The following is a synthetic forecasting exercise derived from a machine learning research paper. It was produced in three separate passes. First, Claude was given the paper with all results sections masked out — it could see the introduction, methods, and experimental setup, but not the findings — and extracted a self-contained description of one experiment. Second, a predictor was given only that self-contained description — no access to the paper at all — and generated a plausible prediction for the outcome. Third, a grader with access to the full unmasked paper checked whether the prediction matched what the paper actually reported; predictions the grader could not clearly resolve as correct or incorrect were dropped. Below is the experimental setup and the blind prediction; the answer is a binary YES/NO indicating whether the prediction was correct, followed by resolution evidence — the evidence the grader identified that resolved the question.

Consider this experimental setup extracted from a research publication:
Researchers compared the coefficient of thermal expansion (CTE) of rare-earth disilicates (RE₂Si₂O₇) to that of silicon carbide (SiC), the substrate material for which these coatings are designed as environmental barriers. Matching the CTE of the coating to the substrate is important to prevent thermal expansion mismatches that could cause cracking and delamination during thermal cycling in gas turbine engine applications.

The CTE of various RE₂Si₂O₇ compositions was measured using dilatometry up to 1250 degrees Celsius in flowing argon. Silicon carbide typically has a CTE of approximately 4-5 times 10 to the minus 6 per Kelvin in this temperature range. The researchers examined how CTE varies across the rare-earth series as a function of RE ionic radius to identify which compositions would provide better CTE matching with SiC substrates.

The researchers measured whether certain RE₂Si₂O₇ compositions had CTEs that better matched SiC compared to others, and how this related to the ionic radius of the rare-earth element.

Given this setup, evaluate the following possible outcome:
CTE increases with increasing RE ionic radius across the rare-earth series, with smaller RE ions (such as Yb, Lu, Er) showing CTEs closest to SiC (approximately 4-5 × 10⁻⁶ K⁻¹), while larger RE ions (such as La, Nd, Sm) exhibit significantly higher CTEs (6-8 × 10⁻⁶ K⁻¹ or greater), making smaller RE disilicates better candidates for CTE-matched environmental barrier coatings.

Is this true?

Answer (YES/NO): YES